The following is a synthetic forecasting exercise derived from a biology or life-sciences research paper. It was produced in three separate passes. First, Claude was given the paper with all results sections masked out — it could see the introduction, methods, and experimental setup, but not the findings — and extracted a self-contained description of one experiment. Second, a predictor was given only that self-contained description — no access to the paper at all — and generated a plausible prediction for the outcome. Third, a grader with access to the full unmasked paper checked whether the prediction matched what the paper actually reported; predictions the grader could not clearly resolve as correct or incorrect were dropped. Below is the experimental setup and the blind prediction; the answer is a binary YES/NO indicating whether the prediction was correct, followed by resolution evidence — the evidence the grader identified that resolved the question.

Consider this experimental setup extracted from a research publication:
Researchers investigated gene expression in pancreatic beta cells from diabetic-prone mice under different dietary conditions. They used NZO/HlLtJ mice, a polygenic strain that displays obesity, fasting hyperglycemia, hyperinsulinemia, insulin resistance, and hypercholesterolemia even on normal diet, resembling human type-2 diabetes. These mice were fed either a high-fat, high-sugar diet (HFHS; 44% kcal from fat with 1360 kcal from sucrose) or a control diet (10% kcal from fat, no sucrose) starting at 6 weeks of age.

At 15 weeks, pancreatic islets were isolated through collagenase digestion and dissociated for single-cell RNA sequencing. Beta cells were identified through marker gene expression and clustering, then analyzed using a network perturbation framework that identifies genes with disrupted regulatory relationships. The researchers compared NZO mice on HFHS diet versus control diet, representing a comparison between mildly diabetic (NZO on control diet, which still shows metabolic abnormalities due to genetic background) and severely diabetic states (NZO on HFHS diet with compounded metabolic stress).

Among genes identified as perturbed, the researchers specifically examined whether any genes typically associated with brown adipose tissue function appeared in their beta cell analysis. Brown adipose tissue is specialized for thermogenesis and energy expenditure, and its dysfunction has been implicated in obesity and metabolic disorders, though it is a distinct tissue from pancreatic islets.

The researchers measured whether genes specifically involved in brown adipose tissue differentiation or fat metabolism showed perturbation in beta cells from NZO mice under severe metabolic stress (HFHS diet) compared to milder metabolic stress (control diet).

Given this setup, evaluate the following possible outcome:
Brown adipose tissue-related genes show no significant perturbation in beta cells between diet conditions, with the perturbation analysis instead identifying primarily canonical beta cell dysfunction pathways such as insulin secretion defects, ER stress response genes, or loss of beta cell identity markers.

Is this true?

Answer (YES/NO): NO